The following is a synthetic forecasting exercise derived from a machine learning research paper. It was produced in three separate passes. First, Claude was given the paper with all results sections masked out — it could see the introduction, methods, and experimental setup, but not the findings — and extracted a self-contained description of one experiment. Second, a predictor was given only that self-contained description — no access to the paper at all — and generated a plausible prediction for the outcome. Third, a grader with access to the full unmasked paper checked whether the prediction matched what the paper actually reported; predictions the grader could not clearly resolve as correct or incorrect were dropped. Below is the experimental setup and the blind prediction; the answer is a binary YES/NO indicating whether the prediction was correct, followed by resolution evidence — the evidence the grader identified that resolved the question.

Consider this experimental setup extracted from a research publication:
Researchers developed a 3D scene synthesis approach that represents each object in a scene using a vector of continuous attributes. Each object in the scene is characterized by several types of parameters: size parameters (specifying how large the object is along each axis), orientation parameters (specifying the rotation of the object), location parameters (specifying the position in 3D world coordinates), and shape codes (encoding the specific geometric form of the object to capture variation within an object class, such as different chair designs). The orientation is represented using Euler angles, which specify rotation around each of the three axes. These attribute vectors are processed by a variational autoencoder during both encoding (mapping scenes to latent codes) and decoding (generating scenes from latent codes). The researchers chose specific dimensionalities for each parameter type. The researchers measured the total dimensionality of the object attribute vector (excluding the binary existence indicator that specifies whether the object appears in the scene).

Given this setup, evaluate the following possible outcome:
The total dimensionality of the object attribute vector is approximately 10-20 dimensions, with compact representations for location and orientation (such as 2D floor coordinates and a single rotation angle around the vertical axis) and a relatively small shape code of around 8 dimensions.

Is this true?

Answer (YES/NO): NO